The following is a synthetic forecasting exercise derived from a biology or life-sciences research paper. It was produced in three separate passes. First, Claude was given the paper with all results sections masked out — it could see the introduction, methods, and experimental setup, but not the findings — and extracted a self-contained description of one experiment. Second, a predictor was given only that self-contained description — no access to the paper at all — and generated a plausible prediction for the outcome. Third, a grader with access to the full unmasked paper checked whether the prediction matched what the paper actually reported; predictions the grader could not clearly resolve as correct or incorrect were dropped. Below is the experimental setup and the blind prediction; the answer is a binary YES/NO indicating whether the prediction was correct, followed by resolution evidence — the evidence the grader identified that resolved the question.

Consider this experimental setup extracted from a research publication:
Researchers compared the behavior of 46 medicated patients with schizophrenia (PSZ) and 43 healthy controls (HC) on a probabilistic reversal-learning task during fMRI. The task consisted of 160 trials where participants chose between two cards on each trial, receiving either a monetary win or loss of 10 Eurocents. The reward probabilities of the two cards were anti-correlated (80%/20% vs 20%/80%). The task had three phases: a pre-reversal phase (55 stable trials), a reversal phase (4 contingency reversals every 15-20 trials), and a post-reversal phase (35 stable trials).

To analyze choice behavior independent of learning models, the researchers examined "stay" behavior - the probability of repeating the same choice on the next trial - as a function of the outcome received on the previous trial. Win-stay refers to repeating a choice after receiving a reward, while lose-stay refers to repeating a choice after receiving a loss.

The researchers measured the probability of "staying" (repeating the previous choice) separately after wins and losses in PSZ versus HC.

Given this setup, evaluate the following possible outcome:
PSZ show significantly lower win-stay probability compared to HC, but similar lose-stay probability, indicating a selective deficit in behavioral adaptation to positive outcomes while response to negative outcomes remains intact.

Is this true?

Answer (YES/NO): NO